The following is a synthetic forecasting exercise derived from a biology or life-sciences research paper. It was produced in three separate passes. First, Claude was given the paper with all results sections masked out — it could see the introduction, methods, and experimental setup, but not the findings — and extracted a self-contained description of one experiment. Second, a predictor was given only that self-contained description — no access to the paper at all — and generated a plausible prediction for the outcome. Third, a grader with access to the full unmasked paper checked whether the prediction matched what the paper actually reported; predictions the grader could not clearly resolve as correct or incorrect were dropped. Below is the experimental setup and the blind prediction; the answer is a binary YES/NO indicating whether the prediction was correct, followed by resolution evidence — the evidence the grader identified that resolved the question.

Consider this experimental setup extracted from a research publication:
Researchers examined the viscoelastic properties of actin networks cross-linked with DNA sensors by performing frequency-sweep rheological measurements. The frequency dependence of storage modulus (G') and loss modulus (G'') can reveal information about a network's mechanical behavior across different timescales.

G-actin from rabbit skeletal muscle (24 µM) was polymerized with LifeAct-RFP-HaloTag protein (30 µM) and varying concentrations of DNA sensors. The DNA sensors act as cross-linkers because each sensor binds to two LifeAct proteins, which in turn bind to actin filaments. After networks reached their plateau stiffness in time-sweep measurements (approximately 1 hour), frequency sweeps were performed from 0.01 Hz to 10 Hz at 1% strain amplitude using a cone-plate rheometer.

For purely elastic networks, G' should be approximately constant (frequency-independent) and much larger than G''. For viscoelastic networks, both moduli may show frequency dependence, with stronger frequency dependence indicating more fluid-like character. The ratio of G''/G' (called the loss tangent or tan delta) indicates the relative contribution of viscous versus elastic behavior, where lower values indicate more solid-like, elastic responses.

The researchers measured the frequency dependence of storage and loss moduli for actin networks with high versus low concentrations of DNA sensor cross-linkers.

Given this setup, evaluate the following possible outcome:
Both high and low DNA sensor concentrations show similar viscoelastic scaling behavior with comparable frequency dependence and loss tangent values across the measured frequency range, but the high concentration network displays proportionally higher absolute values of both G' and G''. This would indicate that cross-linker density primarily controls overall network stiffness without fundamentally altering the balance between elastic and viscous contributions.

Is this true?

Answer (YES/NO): YES